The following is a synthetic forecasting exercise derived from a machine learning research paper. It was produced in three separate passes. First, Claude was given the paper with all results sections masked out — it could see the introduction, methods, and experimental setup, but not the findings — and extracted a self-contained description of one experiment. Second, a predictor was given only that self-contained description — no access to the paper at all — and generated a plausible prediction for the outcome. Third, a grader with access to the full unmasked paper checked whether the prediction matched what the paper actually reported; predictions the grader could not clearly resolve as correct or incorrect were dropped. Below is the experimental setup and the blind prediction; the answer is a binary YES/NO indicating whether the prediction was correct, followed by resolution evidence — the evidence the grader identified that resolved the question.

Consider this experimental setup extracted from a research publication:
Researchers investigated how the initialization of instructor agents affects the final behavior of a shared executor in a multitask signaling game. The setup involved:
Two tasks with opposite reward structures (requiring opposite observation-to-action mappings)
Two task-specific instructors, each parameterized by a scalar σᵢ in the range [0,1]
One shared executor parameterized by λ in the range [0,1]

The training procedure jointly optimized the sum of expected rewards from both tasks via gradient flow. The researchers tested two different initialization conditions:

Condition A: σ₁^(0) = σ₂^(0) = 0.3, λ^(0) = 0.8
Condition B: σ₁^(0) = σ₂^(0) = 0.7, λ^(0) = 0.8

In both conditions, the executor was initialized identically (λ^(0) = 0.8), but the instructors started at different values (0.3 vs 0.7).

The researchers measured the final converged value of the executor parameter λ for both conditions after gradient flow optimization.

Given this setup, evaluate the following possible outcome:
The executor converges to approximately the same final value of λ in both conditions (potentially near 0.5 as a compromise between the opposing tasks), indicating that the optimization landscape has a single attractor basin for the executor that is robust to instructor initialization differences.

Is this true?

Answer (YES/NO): YES